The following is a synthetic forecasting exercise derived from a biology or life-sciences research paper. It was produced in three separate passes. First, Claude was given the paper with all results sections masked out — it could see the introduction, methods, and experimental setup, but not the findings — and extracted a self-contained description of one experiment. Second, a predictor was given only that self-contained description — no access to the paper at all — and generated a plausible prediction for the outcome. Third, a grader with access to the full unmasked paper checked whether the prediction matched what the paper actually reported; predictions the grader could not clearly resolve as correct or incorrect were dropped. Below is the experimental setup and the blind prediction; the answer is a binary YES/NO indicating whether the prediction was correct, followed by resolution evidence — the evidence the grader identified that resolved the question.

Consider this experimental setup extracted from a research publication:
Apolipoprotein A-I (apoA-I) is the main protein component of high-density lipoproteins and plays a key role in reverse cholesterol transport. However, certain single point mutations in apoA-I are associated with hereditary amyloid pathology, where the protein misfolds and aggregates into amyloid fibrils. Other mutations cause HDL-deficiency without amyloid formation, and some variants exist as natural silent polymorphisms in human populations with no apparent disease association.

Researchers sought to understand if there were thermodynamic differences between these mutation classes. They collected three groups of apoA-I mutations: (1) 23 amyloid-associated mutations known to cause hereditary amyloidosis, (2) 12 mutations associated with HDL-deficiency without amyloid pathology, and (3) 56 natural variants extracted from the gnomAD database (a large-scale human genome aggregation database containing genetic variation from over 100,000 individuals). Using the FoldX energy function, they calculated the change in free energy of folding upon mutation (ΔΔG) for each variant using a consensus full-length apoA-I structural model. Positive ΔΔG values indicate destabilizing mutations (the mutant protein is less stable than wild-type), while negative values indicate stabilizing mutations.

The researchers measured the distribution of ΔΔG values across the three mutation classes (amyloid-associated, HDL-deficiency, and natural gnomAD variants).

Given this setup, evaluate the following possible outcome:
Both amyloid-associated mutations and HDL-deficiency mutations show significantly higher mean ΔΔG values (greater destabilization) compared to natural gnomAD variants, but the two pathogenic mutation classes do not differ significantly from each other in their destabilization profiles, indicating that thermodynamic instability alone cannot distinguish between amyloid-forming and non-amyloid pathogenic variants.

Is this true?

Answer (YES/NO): NO